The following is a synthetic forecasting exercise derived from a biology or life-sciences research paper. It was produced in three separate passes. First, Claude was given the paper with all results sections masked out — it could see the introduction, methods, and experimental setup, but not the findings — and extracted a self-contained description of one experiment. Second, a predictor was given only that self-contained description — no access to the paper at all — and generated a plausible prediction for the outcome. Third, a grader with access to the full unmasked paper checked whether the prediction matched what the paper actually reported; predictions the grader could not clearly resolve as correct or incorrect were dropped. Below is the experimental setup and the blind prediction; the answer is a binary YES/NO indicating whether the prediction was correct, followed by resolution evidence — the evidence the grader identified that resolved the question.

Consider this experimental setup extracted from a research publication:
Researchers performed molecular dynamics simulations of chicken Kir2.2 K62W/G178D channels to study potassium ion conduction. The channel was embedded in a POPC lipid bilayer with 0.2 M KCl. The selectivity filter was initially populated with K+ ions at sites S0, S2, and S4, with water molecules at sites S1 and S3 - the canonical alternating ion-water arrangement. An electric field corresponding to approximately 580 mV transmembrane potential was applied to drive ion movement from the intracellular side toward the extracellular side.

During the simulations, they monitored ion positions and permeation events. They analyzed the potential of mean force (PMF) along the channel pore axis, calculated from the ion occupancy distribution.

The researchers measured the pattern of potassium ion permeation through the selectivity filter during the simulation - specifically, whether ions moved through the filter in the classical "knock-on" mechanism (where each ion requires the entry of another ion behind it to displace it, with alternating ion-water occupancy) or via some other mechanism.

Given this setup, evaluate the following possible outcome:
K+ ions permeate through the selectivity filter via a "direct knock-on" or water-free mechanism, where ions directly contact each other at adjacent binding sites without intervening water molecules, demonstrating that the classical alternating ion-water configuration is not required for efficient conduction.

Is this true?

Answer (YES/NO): YES